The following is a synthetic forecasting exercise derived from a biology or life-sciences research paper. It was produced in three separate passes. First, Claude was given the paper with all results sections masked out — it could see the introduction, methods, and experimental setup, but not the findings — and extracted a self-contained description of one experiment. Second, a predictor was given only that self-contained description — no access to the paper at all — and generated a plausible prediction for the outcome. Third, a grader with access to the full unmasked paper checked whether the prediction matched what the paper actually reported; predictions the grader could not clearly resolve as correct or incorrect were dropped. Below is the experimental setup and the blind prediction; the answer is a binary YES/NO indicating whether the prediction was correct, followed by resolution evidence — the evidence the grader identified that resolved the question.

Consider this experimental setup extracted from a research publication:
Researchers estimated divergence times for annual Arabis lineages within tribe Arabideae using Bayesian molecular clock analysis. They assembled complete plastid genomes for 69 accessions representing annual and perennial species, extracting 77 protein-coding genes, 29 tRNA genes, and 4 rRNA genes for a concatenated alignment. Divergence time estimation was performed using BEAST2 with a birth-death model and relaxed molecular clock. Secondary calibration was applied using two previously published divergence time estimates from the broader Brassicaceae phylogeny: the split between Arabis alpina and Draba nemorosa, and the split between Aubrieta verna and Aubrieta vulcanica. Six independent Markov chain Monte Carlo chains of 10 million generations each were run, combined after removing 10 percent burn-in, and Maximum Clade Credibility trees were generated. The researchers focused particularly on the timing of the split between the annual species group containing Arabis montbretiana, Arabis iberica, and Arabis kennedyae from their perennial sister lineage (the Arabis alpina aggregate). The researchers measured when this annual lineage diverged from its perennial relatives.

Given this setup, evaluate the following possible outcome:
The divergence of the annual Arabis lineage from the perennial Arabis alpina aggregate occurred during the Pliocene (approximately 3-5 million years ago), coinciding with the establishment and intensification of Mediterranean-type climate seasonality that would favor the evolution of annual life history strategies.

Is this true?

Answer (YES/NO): YES